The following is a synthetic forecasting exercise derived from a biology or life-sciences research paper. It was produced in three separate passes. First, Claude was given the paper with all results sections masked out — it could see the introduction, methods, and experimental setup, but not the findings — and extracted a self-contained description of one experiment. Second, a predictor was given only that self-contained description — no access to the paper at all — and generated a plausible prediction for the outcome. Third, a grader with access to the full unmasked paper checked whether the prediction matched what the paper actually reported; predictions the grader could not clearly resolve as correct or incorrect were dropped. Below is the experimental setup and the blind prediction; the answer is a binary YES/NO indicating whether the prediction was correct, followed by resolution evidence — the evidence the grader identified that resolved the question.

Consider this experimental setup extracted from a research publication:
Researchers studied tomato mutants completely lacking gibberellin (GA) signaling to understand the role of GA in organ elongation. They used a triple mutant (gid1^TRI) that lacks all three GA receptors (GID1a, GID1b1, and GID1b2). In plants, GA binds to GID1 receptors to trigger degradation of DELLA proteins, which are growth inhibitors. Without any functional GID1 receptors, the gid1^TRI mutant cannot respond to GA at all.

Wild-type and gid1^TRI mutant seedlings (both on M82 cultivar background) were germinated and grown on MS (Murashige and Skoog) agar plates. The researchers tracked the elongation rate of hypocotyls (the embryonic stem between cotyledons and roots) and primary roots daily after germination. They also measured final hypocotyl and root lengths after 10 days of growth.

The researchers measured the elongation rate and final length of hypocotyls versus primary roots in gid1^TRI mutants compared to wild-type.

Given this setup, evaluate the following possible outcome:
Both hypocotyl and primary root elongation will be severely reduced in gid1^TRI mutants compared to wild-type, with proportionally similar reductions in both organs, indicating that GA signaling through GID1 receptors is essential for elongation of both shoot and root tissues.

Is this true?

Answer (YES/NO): NO